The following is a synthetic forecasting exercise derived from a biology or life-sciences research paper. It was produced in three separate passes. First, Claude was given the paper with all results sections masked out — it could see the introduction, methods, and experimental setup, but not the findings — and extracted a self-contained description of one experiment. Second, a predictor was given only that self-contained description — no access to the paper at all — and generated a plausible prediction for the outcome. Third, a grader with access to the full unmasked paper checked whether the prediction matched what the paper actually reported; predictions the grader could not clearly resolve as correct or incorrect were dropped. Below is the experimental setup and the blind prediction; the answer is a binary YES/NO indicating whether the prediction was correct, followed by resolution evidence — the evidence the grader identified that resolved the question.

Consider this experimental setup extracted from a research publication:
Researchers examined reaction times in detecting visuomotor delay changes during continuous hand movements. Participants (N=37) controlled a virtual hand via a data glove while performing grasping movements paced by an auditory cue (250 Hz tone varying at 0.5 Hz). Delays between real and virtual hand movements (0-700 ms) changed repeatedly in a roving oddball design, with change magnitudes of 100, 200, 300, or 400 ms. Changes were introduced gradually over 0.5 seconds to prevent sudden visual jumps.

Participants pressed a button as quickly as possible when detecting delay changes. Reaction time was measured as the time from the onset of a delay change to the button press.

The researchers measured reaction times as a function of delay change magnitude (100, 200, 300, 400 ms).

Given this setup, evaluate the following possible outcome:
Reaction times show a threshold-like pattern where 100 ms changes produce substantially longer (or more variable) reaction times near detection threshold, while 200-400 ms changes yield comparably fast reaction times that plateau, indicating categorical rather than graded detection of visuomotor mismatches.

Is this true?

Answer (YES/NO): NO